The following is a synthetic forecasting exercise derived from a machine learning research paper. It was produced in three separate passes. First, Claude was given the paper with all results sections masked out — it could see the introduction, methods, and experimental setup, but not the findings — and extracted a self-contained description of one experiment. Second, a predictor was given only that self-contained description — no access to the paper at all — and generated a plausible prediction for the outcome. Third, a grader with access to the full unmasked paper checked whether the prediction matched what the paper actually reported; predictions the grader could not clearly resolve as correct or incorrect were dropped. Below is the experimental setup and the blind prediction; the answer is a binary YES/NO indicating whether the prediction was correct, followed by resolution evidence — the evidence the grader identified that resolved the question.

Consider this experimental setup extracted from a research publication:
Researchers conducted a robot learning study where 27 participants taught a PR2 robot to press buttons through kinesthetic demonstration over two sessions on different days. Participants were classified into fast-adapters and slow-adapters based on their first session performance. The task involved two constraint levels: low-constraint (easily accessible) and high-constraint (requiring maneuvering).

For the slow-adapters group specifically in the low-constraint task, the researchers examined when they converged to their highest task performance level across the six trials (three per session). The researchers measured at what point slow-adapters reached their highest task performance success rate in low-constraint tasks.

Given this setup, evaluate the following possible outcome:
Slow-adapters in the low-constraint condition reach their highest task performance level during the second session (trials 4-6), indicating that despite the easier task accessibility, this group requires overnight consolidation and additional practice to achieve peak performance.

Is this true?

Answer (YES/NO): NO